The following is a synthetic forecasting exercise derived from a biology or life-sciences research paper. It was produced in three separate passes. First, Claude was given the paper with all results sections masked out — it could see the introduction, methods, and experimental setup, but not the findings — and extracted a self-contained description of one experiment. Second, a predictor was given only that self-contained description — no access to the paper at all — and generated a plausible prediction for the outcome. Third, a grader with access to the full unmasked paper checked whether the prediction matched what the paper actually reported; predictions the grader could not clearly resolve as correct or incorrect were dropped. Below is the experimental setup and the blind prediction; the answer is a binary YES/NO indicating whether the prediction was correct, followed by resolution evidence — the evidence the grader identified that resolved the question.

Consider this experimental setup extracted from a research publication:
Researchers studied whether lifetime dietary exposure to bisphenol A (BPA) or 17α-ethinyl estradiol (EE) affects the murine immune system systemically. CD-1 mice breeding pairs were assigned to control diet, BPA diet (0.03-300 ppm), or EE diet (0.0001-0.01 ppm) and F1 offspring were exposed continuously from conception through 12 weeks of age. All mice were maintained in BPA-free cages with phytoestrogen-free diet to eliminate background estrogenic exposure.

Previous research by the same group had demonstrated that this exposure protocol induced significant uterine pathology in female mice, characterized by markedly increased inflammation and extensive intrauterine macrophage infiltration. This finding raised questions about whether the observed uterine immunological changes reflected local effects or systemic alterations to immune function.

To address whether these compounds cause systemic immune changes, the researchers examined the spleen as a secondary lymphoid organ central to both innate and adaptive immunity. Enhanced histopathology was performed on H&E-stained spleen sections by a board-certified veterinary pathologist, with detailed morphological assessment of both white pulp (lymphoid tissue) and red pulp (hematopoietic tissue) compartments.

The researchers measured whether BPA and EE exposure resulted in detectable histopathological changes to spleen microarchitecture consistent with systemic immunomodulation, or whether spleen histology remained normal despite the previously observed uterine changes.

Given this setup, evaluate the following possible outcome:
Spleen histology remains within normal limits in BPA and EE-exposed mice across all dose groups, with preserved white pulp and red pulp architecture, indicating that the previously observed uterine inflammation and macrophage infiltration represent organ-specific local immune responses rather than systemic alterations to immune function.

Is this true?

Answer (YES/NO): NO